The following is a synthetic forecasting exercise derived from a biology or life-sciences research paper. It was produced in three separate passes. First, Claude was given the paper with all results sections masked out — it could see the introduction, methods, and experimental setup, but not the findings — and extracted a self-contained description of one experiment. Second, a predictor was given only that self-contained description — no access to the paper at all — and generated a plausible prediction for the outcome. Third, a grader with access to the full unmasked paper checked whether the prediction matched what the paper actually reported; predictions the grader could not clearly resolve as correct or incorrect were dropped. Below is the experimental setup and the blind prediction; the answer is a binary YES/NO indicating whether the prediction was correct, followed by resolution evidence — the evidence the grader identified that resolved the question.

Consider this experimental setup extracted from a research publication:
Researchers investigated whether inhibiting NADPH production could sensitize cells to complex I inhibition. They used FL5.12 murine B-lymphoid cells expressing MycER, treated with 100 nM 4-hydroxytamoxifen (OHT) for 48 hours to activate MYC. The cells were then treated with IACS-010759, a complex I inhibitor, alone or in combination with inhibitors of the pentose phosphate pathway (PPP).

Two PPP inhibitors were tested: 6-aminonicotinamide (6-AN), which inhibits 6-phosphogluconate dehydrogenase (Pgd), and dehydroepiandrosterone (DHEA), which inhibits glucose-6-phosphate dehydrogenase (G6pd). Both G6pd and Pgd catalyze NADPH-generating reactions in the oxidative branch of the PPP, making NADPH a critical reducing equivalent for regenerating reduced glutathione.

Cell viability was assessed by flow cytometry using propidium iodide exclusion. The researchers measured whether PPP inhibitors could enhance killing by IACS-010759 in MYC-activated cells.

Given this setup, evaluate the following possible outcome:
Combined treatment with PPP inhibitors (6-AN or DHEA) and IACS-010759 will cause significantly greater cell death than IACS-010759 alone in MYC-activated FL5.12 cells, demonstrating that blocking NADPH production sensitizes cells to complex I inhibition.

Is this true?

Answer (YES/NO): YES